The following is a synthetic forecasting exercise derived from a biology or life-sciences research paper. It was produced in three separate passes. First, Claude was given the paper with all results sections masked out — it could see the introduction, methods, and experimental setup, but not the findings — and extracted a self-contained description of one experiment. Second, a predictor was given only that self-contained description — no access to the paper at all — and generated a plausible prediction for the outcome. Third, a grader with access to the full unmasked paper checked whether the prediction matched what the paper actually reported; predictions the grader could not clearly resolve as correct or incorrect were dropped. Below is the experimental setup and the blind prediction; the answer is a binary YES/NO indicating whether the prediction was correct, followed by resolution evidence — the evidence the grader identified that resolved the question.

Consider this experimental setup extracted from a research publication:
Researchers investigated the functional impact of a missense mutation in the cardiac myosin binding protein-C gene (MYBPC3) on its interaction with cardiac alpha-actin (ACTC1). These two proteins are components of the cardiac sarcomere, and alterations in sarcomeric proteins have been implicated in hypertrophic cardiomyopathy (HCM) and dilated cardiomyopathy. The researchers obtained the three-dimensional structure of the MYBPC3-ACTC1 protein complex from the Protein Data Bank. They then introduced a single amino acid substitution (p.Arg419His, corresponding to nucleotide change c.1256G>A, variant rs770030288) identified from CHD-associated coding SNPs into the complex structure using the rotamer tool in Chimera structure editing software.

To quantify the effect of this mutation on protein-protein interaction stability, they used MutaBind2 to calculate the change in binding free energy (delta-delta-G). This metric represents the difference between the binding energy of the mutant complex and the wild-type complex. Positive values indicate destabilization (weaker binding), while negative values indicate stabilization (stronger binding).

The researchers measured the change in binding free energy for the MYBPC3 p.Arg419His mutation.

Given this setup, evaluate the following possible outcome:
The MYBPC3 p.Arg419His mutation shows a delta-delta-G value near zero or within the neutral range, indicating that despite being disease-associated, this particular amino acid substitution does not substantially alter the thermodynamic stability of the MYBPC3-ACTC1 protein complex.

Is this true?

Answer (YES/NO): NO